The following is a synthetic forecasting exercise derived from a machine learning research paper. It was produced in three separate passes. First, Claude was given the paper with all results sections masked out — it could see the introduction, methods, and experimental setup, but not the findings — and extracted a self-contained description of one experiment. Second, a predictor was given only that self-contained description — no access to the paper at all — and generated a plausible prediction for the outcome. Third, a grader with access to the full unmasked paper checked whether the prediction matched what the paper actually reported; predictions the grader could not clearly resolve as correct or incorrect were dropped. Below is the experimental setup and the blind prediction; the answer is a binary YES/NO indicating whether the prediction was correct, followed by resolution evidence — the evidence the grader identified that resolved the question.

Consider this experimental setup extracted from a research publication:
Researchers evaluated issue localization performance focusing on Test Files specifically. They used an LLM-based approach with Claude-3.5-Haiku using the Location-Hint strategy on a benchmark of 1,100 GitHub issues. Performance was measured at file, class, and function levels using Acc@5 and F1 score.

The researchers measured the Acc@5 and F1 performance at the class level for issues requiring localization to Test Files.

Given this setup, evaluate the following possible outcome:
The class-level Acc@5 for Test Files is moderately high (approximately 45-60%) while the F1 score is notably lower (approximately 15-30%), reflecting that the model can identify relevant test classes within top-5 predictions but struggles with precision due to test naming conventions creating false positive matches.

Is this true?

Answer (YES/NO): NO